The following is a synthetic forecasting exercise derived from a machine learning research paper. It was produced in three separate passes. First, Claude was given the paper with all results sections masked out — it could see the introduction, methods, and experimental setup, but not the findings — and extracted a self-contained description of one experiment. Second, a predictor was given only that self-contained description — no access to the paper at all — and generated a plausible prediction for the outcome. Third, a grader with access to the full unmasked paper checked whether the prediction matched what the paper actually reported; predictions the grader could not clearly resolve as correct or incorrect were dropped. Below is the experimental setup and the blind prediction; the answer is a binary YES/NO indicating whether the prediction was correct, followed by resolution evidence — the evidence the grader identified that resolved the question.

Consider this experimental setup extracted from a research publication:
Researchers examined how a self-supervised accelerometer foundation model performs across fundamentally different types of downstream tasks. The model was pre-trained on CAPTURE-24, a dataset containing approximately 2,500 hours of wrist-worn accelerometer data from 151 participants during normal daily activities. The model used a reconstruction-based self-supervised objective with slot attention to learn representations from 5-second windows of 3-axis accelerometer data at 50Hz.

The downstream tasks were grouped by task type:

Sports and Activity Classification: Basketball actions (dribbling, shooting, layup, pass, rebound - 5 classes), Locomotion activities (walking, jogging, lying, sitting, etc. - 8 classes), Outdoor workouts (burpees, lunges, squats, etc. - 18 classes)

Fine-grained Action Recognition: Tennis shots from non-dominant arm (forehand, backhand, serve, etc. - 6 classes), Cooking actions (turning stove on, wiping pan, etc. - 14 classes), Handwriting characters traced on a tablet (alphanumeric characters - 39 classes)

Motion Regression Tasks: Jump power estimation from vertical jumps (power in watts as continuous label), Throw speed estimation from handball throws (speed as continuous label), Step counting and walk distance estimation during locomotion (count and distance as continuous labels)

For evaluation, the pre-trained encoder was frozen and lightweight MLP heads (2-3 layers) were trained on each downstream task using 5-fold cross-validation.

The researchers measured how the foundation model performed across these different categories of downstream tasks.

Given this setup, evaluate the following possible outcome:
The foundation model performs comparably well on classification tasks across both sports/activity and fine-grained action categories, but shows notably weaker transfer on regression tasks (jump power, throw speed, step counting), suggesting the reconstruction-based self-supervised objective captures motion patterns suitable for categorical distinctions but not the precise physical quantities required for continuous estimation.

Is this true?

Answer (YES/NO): NO